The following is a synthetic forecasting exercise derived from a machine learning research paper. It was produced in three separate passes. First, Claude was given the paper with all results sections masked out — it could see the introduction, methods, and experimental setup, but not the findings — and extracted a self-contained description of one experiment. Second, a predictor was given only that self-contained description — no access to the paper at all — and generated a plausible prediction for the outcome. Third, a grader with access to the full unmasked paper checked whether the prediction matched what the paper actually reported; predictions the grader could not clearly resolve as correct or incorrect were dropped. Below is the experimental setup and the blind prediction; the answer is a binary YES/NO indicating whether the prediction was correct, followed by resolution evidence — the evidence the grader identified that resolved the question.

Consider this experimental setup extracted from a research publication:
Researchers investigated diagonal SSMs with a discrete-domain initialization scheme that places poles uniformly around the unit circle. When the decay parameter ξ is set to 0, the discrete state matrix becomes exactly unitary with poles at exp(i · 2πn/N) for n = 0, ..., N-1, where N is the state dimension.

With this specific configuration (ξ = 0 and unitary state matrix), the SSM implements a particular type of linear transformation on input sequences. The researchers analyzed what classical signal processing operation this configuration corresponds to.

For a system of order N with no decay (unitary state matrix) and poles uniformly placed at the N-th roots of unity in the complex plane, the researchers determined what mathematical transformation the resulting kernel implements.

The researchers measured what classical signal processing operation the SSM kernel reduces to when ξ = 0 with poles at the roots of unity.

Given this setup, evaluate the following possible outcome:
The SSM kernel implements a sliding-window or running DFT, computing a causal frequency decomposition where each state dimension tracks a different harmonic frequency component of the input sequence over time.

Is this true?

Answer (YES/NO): NO